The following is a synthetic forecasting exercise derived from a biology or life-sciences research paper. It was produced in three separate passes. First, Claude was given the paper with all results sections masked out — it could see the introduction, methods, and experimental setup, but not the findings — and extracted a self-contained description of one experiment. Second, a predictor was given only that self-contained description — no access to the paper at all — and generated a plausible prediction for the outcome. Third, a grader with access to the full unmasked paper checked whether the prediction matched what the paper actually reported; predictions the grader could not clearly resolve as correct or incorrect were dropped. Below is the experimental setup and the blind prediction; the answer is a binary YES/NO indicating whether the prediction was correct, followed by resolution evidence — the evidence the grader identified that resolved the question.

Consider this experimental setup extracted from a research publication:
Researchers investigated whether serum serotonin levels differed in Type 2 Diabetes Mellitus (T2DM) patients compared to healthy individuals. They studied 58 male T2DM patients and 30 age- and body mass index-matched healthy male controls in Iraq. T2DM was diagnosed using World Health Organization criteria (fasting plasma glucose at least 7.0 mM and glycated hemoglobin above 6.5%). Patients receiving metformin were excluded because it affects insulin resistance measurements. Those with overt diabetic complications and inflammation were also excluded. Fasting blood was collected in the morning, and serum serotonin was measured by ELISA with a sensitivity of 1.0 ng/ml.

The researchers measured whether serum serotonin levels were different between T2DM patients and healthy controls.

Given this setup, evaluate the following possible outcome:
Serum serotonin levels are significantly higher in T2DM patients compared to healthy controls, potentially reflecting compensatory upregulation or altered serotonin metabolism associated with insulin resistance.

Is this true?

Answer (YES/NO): YES